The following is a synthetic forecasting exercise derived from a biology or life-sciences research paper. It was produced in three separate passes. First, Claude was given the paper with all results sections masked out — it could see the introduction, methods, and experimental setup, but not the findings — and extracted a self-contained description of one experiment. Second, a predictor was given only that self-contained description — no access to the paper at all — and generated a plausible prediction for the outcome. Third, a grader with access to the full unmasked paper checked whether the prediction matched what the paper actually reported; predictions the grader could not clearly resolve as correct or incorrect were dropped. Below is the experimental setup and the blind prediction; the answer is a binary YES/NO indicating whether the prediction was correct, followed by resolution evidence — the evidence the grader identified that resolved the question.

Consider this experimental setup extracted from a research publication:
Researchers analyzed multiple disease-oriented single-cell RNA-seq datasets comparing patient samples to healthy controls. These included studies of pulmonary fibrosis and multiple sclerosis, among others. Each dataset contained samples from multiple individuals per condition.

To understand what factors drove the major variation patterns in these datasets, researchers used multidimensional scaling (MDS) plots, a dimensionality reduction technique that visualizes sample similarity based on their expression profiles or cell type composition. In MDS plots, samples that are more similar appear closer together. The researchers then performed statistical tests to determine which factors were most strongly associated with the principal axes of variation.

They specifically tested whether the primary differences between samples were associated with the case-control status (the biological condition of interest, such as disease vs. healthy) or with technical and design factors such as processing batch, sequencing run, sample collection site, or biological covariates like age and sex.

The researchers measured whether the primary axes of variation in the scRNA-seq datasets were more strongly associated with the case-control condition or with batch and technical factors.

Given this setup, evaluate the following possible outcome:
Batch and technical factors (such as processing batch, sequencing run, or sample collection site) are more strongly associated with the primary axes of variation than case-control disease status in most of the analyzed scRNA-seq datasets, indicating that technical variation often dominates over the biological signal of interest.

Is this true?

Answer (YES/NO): YES